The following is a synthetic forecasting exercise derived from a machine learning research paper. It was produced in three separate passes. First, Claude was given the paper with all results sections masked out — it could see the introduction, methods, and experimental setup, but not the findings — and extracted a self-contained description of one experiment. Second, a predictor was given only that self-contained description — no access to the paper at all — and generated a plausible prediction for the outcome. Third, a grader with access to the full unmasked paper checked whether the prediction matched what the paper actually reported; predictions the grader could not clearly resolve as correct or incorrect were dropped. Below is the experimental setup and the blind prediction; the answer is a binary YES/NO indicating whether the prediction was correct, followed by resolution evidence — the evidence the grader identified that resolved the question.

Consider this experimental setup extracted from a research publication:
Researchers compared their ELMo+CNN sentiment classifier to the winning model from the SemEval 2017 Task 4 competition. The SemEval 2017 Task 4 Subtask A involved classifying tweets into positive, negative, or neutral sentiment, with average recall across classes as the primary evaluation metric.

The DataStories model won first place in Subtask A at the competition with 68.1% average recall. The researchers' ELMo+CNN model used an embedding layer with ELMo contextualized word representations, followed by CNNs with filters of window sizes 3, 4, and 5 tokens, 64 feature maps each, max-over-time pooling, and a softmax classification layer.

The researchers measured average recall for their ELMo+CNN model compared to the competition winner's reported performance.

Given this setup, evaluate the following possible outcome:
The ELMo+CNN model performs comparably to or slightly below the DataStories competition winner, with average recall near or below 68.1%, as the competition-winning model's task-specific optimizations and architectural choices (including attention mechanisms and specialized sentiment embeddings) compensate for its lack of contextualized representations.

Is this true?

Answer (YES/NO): YES